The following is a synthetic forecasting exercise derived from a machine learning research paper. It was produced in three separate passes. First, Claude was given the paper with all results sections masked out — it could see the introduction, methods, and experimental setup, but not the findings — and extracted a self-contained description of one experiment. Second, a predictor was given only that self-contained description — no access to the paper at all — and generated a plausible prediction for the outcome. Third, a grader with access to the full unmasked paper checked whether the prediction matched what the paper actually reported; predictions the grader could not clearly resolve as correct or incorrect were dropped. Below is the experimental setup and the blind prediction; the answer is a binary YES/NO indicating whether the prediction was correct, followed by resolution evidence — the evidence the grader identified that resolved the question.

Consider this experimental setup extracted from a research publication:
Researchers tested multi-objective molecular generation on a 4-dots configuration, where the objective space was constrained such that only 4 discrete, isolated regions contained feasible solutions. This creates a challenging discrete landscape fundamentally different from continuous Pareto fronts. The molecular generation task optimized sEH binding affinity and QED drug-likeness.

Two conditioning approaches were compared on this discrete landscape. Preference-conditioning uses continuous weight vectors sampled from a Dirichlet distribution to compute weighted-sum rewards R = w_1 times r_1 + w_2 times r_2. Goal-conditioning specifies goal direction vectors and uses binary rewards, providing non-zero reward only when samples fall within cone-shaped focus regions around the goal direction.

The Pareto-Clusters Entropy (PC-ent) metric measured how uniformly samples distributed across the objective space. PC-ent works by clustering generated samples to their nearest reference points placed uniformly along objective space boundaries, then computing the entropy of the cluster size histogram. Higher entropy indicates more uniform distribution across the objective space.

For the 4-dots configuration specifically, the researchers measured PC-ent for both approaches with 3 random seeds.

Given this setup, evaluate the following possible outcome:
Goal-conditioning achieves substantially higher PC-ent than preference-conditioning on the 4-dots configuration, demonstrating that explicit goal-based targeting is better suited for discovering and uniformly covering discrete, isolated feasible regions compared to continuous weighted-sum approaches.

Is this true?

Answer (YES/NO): YES